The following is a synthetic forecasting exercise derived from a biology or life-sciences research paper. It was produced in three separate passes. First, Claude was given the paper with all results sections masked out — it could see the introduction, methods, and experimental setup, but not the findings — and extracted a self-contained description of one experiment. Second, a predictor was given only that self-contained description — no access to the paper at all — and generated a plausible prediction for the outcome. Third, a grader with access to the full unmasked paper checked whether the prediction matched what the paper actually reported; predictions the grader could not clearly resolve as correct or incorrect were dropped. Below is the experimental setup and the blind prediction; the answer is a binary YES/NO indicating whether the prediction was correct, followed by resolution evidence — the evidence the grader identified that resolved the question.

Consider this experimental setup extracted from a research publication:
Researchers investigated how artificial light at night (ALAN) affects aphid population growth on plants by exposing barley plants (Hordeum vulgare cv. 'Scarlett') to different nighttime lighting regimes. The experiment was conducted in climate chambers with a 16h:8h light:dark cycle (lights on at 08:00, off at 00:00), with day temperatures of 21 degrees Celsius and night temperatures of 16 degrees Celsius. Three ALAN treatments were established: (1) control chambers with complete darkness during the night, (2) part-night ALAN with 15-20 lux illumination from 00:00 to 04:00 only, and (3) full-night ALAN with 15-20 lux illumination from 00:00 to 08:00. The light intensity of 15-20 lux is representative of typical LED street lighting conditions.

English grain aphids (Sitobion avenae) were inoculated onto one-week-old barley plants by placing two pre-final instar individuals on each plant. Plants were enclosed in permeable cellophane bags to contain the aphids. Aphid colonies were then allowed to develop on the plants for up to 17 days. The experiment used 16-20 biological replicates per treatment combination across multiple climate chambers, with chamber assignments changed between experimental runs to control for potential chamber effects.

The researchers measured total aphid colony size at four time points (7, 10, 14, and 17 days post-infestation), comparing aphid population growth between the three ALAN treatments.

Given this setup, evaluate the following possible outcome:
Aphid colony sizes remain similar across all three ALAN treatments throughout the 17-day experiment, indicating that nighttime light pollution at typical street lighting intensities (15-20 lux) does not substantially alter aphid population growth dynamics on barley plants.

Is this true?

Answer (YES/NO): NO